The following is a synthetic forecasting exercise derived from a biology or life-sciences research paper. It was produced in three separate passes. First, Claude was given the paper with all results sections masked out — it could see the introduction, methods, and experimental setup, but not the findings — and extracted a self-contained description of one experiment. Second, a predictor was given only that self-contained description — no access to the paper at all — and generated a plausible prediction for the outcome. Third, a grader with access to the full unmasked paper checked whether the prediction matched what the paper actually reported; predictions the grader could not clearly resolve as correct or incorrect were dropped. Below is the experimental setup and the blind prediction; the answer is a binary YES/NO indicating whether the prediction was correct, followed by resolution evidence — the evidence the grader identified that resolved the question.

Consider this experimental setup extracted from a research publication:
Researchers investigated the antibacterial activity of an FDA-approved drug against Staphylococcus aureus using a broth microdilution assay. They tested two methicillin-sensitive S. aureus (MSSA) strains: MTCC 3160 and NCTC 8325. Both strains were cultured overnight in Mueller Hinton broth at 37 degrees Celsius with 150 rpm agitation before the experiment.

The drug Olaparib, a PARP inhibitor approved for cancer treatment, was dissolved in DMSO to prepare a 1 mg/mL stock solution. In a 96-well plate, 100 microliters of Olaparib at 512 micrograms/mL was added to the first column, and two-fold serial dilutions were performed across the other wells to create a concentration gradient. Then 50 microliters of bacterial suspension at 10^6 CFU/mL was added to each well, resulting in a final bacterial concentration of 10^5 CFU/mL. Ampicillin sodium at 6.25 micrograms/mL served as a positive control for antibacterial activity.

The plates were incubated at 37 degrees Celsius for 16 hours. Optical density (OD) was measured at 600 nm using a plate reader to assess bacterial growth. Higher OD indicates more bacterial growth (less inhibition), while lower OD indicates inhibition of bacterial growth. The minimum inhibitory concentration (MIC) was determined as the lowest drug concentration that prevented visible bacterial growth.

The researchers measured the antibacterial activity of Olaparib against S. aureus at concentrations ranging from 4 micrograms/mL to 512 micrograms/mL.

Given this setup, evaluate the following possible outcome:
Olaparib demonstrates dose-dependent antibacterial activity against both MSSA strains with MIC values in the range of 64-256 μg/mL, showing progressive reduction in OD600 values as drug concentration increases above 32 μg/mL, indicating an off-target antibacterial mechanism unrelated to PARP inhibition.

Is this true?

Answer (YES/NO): NO